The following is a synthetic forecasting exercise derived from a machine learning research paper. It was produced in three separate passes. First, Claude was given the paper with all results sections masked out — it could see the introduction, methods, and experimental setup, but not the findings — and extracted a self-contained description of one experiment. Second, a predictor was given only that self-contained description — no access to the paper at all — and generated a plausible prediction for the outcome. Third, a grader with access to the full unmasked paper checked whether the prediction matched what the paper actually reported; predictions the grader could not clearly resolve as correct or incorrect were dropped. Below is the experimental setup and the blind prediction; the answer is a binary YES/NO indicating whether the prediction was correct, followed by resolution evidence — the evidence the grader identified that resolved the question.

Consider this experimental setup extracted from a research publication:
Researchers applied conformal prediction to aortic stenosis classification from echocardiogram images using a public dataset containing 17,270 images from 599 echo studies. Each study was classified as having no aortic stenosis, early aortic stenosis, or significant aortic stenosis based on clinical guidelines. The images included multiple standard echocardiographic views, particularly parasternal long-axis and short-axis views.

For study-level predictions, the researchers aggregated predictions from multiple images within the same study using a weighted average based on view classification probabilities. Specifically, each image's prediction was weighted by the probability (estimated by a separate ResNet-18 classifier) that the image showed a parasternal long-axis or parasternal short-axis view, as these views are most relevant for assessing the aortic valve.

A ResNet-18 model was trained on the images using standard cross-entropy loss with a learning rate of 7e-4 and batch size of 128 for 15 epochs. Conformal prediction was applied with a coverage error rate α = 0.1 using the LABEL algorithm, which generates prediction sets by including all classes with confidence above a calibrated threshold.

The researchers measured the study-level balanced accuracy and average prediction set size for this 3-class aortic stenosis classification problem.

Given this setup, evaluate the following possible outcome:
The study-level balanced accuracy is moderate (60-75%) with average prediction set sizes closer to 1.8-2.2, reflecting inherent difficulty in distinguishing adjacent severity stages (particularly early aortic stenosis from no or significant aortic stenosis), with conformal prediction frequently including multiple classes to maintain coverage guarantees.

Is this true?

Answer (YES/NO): YES